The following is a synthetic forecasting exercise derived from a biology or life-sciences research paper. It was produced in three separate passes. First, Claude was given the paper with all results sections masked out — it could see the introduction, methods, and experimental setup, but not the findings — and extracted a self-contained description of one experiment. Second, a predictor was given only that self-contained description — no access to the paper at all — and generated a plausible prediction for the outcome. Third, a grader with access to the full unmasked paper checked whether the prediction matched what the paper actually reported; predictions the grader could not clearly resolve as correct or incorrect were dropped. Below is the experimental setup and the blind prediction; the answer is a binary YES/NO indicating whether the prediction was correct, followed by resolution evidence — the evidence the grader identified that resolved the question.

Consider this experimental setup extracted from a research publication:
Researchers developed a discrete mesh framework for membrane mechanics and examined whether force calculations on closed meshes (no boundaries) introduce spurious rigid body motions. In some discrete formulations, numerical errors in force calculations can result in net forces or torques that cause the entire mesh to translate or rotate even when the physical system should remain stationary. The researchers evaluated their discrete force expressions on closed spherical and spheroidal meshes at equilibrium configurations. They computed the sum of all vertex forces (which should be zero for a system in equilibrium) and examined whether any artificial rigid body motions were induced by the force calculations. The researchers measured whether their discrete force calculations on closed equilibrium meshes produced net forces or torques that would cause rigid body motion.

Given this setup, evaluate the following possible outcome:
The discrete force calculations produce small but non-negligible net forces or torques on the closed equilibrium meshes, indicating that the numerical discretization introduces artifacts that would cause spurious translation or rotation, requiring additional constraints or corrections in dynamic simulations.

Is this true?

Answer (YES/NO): NO